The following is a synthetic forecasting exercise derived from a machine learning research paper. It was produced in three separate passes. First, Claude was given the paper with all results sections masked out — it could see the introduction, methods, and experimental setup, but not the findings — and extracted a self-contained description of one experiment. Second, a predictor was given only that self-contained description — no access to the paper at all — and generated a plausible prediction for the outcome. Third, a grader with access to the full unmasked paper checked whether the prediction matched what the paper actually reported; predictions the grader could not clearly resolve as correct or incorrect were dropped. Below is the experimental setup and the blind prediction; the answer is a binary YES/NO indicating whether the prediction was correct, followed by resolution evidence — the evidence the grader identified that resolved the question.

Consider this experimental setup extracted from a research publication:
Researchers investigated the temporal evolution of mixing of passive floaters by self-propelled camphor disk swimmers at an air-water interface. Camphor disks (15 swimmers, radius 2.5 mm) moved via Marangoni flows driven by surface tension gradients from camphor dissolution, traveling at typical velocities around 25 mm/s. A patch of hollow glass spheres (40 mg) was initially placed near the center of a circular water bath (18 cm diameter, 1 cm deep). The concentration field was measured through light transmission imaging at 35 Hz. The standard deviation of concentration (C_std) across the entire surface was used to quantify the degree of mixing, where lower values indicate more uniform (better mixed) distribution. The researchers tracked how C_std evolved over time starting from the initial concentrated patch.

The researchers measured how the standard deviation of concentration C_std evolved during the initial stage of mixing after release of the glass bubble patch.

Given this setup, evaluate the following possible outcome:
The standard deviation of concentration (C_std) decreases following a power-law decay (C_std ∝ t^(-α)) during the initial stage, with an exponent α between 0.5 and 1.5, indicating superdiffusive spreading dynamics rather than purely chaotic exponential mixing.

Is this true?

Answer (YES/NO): NO